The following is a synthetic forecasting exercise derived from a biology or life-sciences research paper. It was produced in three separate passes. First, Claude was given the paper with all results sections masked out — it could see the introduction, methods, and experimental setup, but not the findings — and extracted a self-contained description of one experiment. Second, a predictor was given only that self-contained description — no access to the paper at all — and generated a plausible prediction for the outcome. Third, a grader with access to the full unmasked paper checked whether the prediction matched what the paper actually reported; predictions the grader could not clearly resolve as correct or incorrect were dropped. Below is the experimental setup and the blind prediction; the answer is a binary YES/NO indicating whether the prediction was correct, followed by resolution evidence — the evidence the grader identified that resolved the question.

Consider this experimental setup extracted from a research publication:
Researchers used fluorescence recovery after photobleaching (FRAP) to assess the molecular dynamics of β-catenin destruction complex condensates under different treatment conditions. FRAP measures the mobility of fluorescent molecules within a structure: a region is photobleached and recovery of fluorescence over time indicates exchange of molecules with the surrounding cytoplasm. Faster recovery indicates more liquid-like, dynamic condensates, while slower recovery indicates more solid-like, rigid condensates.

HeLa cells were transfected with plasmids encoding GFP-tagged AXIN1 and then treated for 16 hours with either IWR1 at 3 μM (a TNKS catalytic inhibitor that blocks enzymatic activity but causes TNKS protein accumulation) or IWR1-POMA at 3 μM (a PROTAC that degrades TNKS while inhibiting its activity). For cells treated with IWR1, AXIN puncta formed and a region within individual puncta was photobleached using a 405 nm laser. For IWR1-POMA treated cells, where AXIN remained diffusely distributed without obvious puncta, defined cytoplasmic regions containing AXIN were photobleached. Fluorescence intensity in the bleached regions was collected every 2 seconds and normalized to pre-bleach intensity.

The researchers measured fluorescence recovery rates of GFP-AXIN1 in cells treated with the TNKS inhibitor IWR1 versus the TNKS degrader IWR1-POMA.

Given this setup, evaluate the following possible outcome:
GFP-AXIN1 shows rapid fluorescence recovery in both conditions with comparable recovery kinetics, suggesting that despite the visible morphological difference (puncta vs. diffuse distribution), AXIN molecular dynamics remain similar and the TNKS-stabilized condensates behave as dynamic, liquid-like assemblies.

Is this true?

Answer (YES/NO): NO